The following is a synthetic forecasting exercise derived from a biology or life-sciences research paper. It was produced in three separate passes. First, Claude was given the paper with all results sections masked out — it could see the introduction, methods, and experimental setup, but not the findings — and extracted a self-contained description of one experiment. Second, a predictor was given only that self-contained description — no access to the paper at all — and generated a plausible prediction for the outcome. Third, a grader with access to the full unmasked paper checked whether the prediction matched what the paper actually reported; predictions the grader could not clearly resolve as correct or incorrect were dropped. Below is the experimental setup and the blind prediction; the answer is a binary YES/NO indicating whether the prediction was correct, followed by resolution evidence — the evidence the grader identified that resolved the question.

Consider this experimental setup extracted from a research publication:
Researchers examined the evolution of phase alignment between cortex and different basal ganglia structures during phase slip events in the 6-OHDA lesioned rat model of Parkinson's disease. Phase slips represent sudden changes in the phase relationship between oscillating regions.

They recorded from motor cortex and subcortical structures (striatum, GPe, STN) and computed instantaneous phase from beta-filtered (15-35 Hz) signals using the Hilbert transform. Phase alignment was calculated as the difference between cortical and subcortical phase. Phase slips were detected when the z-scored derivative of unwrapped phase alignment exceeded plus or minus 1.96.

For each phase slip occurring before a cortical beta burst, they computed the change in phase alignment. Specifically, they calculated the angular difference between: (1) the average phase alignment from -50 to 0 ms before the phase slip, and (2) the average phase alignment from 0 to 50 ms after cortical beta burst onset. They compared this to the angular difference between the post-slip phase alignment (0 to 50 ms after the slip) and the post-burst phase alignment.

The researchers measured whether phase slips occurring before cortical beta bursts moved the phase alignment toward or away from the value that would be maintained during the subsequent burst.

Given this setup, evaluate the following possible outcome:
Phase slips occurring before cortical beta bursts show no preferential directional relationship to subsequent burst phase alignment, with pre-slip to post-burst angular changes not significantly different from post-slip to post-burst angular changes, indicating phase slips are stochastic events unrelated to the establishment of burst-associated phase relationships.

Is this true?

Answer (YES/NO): NO